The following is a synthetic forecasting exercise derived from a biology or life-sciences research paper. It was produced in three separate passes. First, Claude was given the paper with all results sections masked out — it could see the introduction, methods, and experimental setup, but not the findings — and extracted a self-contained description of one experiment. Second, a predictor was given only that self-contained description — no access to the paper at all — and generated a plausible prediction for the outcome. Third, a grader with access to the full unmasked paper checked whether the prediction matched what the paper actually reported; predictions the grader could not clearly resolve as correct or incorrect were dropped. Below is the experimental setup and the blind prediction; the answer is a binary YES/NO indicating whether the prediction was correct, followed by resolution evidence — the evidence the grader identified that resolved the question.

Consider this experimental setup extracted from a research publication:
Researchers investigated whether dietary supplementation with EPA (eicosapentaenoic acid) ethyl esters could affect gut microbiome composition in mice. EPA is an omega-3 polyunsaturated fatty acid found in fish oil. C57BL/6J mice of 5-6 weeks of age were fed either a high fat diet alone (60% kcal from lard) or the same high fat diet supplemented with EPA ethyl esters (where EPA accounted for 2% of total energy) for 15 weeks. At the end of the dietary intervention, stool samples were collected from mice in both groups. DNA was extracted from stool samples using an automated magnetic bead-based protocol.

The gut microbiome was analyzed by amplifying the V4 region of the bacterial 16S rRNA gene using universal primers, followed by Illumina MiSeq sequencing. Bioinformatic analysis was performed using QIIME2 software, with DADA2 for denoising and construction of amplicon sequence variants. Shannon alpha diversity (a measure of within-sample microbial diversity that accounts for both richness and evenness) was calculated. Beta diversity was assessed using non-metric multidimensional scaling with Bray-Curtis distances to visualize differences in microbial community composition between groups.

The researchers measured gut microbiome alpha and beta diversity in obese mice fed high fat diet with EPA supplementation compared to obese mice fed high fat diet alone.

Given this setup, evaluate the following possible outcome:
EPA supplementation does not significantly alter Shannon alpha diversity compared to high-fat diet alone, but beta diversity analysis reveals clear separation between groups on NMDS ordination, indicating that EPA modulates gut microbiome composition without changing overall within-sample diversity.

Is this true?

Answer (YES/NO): NO